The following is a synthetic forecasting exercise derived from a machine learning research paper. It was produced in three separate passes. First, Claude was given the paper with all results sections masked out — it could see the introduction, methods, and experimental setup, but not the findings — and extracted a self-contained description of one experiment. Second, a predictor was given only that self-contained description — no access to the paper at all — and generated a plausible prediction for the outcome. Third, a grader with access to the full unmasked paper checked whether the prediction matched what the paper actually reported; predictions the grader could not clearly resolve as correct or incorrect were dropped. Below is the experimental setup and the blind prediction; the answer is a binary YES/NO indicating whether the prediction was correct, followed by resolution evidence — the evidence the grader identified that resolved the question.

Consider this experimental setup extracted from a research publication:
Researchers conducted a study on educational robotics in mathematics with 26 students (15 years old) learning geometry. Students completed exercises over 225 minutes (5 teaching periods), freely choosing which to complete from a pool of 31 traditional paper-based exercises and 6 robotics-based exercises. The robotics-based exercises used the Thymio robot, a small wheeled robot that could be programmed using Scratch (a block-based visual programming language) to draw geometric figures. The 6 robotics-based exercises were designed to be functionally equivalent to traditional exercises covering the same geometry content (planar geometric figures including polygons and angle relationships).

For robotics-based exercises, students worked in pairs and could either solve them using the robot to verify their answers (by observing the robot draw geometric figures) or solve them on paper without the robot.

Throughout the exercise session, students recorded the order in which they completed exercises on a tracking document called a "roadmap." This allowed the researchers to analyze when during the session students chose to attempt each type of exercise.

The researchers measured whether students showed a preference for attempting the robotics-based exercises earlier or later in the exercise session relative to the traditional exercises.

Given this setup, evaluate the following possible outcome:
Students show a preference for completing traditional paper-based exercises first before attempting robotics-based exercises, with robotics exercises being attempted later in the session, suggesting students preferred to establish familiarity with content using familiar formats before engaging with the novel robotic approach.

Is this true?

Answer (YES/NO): NO